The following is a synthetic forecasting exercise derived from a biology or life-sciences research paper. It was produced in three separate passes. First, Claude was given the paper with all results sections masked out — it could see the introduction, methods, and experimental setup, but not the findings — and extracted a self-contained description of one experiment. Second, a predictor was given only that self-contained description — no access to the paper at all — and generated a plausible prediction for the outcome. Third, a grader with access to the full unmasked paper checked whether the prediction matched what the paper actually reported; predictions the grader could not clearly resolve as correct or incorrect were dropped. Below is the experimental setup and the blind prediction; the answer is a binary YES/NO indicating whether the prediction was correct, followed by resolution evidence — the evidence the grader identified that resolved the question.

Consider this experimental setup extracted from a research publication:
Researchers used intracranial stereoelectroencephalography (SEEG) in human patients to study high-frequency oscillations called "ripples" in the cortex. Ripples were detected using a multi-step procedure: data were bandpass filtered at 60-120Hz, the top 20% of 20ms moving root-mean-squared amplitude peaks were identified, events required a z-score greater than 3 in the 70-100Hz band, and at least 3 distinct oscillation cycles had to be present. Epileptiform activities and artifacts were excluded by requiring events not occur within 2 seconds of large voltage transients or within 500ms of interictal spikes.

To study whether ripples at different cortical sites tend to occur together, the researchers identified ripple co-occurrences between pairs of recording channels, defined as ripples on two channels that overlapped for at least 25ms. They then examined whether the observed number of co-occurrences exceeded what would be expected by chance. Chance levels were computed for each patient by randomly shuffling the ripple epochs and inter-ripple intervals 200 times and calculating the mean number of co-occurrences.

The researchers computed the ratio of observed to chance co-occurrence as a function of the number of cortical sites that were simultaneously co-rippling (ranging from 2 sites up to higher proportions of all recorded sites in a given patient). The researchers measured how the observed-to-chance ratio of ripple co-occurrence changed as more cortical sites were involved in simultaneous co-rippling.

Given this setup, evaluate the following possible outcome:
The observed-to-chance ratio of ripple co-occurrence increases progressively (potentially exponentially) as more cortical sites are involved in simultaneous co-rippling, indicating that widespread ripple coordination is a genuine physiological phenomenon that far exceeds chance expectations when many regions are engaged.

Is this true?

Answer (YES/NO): YES